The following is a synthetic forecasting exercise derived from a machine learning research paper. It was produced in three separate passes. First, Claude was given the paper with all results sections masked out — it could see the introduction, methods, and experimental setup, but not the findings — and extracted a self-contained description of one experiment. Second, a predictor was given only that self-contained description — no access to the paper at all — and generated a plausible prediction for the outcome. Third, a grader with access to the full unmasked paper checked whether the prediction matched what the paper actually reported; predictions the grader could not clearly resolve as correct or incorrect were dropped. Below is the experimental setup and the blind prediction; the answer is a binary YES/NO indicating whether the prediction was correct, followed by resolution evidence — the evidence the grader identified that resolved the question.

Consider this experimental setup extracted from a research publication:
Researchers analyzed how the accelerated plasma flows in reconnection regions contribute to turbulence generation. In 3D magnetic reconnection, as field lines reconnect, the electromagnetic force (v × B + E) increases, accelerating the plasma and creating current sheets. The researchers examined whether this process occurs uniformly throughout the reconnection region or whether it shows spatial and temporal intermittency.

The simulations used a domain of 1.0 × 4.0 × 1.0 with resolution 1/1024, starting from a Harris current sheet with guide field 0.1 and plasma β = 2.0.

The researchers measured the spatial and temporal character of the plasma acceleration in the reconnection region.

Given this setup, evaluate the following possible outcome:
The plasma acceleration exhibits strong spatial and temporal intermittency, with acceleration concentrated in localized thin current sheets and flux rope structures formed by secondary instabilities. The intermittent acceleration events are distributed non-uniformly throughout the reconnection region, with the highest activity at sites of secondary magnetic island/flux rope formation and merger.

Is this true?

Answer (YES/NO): NO